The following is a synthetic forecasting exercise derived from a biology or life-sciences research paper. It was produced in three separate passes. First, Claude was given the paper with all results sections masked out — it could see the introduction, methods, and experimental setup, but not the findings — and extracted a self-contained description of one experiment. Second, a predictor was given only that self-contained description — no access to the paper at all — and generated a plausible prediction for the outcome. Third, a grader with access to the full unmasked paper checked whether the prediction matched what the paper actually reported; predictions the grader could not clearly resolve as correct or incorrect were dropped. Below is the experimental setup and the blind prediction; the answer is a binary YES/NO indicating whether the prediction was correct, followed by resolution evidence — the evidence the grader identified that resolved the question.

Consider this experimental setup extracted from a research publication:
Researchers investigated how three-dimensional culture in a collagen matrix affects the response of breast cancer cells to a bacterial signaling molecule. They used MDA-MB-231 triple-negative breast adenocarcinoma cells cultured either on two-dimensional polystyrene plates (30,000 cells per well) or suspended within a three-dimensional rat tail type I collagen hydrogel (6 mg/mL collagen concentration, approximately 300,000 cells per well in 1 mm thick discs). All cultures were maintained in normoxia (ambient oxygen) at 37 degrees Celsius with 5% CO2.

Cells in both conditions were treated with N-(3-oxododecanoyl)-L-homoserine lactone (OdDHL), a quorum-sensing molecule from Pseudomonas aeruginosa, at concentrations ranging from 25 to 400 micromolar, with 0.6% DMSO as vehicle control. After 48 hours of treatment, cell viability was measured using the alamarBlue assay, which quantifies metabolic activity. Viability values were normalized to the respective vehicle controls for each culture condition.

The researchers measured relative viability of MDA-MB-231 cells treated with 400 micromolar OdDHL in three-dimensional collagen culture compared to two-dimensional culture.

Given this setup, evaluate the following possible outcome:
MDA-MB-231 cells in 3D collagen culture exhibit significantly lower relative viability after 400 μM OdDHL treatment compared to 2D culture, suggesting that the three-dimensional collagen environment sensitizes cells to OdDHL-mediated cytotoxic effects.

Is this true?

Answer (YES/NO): NO